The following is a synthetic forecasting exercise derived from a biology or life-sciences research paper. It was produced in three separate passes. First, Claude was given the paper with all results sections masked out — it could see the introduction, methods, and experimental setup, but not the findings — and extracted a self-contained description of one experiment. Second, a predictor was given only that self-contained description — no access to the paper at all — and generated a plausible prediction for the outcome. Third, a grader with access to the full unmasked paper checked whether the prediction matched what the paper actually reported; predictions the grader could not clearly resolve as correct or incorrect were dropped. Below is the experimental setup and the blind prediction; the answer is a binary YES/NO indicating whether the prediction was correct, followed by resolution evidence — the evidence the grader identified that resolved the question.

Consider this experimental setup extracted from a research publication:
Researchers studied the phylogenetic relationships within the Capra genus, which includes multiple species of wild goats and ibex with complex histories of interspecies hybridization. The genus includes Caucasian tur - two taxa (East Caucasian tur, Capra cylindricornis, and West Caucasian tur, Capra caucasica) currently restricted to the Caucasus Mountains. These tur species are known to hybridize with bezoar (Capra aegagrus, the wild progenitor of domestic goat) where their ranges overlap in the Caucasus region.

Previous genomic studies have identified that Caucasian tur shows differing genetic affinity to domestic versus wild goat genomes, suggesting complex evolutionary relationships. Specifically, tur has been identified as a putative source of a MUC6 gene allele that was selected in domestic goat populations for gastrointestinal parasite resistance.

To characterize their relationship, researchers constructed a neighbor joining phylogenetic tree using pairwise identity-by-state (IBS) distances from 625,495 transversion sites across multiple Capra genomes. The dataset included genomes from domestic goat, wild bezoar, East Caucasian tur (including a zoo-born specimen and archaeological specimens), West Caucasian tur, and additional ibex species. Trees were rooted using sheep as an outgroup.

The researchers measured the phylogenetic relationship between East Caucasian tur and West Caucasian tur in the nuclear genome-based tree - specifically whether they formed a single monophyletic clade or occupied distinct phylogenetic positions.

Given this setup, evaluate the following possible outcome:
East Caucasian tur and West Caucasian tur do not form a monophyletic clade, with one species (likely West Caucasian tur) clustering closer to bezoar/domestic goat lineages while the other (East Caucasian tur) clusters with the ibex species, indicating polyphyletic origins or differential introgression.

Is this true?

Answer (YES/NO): NO